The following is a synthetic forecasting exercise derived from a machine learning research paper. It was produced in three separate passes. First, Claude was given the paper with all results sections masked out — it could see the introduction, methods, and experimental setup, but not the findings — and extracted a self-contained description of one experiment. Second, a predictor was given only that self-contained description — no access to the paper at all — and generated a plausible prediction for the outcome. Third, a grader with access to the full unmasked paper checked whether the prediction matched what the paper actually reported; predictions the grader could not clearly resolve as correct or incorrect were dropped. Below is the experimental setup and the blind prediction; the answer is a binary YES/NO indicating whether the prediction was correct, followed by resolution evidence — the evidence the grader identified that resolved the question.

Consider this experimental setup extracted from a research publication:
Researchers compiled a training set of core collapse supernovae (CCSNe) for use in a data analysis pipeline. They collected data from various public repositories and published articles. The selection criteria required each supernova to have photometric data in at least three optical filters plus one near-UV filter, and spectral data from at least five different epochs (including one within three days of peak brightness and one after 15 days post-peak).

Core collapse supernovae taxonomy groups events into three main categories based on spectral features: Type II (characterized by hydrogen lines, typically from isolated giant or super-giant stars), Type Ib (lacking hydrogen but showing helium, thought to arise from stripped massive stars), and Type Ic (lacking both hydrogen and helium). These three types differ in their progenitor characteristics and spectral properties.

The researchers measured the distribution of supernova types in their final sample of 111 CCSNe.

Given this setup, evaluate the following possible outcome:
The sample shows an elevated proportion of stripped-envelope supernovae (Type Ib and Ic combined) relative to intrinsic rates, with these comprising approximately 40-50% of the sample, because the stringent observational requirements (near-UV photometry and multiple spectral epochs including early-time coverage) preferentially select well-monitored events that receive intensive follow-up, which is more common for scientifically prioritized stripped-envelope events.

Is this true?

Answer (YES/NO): YES